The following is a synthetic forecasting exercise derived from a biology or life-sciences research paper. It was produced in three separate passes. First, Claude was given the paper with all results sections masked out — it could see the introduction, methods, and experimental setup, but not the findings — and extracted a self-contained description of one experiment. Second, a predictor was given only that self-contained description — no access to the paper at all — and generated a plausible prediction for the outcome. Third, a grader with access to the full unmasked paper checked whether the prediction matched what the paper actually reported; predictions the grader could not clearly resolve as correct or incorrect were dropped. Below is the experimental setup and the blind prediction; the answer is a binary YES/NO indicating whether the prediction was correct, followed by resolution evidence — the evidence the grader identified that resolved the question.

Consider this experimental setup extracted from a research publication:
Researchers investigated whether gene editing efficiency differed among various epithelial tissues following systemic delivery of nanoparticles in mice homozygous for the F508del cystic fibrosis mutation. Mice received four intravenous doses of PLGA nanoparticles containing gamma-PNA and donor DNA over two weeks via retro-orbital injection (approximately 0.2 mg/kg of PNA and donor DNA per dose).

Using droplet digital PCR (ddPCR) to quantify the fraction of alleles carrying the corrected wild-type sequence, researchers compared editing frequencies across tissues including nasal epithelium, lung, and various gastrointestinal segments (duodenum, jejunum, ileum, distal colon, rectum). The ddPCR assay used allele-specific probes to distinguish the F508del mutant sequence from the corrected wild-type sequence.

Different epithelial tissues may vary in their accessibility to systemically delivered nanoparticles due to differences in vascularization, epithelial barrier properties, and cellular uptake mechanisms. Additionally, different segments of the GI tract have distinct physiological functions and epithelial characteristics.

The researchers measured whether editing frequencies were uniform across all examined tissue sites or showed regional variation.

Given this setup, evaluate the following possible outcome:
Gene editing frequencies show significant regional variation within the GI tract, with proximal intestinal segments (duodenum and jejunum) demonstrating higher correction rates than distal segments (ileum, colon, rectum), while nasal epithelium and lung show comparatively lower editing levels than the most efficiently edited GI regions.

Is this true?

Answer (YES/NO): NO